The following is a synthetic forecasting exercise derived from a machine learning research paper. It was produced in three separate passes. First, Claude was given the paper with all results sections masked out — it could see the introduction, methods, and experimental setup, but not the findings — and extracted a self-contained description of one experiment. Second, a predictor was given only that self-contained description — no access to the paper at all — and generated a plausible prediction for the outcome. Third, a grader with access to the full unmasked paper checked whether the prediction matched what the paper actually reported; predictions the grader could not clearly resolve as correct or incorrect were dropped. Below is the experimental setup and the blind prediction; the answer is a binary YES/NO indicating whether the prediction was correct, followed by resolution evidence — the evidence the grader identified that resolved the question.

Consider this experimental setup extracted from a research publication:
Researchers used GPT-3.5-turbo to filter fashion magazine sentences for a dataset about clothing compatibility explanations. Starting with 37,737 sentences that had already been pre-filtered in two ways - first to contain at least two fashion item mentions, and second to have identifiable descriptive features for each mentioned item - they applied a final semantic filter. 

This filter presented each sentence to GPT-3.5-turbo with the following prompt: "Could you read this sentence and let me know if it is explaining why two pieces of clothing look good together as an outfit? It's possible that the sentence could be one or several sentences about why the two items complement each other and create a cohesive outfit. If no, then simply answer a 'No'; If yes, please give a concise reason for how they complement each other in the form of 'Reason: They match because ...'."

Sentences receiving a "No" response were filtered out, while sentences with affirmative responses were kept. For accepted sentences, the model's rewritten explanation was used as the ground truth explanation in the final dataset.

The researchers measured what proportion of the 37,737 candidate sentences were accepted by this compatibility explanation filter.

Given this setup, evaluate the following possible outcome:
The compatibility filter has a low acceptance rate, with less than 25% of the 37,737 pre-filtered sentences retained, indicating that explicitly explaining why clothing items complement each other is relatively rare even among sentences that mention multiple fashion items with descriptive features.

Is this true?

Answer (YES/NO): YES